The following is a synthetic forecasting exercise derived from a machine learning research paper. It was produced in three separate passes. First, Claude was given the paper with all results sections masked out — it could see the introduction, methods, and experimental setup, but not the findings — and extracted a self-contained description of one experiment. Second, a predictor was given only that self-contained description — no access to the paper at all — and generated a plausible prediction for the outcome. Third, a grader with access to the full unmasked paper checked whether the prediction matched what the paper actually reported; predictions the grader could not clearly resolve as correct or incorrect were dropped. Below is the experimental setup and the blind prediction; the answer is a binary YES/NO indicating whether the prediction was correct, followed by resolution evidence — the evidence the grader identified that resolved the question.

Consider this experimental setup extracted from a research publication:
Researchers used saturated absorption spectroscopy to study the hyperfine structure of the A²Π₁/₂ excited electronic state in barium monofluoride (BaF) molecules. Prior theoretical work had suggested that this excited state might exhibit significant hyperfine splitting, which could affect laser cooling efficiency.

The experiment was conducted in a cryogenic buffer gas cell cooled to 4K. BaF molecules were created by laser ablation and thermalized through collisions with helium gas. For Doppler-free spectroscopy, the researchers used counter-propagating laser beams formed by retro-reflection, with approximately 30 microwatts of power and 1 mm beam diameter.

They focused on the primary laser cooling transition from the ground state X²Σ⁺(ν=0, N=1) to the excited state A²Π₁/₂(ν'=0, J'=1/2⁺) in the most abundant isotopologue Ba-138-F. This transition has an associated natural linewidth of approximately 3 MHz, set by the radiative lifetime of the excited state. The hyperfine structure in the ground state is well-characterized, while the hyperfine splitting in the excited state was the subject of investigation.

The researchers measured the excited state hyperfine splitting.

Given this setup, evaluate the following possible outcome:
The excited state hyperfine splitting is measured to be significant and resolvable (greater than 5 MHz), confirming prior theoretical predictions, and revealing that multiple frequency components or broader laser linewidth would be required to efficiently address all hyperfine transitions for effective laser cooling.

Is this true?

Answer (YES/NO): YES